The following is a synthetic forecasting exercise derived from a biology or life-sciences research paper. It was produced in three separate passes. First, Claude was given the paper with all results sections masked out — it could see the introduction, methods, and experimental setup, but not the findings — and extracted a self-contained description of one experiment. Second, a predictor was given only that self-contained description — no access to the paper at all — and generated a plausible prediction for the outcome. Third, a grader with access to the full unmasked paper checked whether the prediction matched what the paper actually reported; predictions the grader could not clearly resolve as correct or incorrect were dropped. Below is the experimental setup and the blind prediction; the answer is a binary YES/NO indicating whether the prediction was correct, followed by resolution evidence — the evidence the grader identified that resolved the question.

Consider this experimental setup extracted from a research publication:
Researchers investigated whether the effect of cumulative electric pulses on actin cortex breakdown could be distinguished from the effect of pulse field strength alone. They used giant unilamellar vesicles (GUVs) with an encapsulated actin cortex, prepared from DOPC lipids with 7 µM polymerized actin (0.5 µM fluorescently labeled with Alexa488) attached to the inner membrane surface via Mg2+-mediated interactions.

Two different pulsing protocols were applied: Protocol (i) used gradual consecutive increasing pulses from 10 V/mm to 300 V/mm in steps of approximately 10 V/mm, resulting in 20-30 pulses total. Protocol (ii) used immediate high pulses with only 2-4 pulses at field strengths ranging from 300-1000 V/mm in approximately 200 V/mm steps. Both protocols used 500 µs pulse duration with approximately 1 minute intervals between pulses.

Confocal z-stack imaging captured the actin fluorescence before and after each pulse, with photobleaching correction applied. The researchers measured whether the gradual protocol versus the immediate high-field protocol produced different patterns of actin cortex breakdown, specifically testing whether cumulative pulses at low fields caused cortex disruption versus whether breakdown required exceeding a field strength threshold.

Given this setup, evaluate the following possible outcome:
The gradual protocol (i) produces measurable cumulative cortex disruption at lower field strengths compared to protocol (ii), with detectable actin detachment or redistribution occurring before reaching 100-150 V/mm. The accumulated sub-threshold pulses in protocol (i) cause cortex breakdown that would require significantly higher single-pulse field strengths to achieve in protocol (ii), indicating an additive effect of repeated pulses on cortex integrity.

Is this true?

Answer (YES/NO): NO